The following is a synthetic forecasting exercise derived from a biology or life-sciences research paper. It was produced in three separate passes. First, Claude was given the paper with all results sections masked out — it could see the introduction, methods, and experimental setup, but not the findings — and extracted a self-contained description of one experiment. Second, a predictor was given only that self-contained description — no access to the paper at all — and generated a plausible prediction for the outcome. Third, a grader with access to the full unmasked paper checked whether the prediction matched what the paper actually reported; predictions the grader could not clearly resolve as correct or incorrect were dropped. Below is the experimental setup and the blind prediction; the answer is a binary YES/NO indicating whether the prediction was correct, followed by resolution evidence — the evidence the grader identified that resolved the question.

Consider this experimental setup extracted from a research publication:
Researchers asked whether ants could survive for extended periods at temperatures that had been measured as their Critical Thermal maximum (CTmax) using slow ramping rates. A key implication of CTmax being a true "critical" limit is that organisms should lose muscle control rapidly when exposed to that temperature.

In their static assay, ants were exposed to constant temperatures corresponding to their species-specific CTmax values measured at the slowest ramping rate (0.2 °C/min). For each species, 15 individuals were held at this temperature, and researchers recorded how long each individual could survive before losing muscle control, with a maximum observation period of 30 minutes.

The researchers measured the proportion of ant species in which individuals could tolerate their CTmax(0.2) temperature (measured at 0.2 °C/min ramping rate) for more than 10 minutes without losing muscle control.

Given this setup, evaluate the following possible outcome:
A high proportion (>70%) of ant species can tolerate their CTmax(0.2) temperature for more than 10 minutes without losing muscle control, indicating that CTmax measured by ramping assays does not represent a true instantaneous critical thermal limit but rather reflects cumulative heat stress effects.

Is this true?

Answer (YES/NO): NO